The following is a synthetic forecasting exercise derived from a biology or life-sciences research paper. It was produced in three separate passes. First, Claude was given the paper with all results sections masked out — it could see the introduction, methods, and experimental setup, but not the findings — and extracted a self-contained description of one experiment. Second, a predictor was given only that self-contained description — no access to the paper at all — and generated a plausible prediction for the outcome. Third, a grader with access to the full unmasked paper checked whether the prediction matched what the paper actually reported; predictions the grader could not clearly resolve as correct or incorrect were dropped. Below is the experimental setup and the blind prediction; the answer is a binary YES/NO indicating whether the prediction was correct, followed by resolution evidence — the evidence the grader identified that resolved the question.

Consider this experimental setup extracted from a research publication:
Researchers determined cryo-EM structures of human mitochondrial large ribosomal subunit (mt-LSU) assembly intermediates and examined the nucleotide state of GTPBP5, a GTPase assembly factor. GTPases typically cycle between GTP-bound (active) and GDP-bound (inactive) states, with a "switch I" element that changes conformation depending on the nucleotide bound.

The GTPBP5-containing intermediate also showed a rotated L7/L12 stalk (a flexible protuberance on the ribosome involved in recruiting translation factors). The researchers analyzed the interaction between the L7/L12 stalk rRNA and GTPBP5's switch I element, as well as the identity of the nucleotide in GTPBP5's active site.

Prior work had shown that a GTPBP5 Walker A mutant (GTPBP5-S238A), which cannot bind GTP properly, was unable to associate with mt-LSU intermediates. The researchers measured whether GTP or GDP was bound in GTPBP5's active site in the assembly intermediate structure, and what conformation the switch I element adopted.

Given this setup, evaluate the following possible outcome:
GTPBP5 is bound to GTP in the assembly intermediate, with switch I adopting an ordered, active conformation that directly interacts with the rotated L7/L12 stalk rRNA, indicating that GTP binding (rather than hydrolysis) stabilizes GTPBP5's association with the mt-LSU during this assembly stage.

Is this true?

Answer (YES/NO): YES